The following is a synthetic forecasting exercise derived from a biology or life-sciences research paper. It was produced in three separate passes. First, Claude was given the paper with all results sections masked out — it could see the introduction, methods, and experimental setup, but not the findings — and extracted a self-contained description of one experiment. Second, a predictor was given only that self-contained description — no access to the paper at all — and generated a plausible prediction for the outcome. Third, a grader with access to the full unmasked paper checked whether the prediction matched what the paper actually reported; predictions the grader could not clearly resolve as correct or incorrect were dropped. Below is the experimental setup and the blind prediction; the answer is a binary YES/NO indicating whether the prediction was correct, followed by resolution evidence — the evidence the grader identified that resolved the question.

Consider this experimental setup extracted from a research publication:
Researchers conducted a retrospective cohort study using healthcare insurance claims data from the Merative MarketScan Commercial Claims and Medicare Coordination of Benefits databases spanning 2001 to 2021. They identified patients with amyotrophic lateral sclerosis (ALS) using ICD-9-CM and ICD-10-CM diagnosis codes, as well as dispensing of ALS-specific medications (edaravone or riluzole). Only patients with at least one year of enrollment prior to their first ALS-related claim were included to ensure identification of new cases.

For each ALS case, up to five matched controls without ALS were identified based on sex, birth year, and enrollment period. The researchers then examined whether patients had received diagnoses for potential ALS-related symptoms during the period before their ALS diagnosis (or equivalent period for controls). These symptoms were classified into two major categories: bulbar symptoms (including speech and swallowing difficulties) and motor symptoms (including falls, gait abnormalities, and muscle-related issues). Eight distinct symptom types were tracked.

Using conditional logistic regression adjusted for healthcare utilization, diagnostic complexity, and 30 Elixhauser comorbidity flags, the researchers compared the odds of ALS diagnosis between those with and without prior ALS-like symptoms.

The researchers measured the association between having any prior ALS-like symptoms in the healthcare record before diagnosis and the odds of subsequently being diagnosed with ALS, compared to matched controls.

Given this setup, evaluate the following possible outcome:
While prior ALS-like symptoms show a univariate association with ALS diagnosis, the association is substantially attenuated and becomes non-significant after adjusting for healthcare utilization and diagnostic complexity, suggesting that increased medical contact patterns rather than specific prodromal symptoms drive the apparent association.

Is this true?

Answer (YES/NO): NO